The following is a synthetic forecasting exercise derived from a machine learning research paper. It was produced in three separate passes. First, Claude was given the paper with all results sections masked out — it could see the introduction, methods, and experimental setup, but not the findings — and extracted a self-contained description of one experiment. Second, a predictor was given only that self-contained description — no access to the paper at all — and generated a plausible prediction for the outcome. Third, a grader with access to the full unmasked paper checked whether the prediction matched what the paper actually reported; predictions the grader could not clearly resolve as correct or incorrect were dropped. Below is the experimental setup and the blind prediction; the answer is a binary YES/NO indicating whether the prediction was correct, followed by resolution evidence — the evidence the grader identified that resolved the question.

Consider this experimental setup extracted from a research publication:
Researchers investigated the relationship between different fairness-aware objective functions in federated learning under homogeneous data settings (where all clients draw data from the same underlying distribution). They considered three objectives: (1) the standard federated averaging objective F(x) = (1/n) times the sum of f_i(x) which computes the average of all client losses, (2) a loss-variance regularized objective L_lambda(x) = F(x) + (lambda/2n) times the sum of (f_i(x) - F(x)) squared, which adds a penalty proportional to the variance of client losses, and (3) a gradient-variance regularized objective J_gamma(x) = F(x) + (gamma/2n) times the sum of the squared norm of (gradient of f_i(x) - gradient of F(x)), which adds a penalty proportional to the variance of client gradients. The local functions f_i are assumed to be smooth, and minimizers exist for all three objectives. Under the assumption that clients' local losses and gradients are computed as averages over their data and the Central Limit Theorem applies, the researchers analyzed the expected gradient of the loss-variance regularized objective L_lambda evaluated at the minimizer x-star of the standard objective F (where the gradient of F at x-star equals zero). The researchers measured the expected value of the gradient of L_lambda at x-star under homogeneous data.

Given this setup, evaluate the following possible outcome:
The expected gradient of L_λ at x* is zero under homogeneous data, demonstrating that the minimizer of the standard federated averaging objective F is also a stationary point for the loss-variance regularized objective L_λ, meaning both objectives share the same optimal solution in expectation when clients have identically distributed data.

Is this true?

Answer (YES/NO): YES